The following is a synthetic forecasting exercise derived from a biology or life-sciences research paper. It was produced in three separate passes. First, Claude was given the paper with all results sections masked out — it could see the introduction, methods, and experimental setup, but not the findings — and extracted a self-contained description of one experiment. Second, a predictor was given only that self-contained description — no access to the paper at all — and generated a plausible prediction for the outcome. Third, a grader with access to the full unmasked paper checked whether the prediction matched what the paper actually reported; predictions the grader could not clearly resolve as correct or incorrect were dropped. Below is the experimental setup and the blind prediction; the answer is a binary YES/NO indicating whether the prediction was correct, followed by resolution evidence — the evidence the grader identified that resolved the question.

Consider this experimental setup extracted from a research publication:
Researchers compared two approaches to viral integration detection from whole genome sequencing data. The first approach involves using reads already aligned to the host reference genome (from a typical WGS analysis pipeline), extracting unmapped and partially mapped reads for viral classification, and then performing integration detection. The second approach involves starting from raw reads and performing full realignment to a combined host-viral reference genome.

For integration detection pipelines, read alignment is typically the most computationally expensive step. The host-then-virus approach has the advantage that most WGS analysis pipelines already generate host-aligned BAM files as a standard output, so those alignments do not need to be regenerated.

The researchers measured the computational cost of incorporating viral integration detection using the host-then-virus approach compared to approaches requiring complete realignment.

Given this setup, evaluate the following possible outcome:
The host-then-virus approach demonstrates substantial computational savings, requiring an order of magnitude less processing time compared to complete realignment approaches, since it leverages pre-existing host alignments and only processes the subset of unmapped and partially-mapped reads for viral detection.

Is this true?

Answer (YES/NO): YES